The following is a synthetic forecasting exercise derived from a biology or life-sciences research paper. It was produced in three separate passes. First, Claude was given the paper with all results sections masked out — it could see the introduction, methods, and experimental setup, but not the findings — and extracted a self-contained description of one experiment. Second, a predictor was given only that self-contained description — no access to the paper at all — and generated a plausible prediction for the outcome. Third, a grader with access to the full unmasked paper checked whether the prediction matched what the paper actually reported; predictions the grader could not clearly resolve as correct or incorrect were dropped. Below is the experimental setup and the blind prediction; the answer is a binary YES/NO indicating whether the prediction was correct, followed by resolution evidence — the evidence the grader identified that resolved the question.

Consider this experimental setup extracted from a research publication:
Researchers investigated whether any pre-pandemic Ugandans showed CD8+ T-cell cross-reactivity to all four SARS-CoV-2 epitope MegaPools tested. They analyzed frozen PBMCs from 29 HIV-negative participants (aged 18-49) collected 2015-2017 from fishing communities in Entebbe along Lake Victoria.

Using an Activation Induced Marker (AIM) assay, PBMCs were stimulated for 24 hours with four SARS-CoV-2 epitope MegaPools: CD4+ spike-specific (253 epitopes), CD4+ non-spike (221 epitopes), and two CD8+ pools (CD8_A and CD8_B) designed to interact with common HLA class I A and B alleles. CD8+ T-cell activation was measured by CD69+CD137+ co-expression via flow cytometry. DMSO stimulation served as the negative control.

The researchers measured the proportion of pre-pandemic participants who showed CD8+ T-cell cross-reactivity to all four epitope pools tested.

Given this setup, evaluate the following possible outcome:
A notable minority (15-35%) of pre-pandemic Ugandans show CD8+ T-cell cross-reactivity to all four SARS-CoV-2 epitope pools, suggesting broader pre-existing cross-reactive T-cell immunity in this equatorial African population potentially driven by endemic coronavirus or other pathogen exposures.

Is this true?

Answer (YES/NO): NO